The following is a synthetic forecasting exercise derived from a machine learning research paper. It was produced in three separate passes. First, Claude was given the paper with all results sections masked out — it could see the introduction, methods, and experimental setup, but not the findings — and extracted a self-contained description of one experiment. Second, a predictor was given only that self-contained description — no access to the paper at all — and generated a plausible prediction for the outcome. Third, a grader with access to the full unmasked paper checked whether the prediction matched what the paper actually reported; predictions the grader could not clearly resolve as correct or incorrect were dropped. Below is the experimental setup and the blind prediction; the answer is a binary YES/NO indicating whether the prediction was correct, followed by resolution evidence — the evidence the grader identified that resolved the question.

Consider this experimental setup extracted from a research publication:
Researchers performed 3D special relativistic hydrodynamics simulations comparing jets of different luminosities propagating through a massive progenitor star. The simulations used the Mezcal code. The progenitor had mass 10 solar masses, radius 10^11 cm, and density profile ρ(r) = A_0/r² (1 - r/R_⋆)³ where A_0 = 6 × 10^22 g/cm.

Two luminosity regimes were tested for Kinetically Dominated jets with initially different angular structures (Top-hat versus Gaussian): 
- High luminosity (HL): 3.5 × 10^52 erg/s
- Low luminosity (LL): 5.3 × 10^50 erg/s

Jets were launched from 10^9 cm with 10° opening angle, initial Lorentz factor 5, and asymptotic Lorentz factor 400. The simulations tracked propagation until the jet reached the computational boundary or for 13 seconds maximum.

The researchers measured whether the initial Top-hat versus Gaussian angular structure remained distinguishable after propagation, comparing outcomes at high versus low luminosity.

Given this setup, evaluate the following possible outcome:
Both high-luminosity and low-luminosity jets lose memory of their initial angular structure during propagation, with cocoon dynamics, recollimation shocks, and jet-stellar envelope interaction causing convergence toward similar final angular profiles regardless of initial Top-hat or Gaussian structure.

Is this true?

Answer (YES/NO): YES